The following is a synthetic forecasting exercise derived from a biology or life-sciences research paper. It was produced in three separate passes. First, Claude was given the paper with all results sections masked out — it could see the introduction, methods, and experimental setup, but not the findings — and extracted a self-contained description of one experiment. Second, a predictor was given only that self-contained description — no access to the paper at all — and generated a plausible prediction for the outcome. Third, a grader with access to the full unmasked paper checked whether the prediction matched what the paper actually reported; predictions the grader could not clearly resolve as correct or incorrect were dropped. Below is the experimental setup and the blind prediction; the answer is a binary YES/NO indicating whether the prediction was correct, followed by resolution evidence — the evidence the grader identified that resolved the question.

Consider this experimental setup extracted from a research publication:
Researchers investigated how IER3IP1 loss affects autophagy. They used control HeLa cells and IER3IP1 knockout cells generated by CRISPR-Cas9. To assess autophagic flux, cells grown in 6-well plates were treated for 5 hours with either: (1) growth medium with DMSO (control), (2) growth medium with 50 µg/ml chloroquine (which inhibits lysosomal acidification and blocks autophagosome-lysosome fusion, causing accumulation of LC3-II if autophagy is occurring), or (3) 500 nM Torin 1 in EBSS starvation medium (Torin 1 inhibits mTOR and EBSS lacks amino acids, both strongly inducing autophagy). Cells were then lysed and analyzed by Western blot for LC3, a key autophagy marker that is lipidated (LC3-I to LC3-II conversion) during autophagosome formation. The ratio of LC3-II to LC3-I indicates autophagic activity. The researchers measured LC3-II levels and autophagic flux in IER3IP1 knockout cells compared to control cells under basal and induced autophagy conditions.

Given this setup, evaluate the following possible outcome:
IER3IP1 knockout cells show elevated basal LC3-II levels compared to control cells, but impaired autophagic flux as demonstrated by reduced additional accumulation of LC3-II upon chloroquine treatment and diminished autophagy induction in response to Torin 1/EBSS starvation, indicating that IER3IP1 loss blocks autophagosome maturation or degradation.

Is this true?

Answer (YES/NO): NO